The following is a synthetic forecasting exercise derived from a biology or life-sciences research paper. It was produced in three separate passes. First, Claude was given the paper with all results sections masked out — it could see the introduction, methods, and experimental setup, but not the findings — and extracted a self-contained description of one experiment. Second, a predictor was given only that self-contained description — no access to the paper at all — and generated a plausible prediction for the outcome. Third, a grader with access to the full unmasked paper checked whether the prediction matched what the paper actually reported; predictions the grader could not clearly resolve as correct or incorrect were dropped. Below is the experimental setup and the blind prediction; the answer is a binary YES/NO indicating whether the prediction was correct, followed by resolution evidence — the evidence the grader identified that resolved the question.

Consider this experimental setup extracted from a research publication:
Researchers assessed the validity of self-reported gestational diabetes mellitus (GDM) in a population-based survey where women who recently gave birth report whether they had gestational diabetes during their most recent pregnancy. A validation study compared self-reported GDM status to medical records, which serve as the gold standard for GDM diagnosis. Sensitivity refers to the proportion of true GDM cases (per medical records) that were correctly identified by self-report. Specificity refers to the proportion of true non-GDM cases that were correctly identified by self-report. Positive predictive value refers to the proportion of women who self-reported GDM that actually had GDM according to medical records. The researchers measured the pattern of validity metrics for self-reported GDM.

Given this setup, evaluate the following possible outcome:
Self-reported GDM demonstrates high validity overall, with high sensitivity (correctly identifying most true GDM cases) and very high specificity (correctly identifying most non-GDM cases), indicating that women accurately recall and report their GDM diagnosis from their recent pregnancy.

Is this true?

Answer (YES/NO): NO